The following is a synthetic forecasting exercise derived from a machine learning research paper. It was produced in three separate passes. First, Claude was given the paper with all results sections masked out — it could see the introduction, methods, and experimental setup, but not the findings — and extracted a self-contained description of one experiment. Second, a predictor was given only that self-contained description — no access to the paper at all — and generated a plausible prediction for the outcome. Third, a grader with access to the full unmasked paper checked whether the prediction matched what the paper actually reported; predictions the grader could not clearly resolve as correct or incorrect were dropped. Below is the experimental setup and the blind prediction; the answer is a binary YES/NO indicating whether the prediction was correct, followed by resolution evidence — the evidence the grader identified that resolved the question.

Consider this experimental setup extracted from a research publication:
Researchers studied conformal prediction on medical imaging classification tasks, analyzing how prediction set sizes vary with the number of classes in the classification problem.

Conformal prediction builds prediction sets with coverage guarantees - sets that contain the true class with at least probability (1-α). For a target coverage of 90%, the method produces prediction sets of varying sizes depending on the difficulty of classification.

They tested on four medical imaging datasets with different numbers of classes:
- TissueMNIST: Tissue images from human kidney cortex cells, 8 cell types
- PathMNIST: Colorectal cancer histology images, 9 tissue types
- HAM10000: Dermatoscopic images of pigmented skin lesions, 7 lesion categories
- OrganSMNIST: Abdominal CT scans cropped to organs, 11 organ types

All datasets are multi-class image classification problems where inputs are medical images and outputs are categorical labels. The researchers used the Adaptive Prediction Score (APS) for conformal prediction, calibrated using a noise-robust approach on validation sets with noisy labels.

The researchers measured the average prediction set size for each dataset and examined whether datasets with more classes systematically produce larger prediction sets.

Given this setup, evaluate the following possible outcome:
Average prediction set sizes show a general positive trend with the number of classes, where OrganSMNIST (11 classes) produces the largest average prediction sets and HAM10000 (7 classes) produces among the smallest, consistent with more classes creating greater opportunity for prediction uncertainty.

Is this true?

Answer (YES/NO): NO